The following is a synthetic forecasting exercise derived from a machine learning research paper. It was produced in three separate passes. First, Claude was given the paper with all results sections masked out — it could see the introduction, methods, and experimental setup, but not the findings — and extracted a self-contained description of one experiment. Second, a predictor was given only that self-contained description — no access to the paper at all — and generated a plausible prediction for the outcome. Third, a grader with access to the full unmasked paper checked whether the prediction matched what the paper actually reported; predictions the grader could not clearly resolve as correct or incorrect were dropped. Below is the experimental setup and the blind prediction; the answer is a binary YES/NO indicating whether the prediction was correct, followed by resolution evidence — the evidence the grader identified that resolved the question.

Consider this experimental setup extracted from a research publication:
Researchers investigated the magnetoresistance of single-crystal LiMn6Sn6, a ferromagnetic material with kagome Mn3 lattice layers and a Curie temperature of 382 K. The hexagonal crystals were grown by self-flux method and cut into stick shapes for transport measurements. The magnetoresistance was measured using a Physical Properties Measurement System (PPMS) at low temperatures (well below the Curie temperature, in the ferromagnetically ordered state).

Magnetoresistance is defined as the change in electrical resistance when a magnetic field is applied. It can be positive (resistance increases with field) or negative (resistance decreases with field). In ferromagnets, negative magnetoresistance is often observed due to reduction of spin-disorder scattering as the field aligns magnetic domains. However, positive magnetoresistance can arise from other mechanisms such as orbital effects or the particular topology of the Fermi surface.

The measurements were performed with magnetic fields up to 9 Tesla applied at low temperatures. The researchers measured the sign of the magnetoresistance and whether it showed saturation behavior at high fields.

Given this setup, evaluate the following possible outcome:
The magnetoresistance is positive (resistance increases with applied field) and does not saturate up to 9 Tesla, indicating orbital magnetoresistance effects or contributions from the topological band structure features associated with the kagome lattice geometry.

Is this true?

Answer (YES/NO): YES